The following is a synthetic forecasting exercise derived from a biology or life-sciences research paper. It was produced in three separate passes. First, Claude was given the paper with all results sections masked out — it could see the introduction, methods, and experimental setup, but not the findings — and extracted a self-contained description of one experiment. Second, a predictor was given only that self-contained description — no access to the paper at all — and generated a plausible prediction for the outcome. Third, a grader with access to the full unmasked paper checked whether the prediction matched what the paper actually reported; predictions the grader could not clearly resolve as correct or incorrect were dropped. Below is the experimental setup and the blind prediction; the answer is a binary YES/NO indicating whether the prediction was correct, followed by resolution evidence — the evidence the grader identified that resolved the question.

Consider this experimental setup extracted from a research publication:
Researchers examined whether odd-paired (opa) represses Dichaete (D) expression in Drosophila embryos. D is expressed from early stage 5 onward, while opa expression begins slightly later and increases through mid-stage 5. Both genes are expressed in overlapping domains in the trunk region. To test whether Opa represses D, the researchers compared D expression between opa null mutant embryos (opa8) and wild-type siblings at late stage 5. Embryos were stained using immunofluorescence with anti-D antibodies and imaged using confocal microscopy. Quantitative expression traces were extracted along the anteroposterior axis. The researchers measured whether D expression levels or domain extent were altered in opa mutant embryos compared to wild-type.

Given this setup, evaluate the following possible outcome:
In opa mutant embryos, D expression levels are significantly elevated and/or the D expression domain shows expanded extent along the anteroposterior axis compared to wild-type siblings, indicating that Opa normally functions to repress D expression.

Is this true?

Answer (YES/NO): YES